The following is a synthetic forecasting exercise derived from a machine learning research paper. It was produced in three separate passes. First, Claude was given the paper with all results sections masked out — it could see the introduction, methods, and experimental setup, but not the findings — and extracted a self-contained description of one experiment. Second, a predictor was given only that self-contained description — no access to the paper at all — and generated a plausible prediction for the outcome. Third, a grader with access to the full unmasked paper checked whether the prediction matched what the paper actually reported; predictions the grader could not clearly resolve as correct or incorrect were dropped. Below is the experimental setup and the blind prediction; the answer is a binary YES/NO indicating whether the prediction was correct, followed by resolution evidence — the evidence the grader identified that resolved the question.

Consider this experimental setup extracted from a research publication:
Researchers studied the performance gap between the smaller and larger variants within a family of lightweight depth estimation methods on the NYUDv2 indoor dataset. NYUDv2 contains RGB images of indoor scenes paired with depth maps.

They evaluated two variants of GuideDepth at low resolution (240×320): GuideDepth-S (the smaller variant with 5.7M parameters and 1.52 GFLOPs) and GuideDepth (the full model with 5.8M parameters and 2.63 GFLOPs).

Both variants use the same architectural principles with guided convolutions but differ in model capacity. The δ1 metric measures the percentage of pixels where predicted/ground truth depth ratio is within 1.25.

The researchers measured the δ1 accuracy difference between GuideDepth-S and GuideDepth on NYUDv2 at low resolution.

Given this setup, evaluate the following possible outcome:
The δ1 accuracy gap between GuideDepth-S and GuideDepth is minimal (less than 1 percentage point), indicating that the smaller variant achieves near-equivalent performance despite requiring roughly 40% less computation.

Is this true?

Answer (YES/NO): NO